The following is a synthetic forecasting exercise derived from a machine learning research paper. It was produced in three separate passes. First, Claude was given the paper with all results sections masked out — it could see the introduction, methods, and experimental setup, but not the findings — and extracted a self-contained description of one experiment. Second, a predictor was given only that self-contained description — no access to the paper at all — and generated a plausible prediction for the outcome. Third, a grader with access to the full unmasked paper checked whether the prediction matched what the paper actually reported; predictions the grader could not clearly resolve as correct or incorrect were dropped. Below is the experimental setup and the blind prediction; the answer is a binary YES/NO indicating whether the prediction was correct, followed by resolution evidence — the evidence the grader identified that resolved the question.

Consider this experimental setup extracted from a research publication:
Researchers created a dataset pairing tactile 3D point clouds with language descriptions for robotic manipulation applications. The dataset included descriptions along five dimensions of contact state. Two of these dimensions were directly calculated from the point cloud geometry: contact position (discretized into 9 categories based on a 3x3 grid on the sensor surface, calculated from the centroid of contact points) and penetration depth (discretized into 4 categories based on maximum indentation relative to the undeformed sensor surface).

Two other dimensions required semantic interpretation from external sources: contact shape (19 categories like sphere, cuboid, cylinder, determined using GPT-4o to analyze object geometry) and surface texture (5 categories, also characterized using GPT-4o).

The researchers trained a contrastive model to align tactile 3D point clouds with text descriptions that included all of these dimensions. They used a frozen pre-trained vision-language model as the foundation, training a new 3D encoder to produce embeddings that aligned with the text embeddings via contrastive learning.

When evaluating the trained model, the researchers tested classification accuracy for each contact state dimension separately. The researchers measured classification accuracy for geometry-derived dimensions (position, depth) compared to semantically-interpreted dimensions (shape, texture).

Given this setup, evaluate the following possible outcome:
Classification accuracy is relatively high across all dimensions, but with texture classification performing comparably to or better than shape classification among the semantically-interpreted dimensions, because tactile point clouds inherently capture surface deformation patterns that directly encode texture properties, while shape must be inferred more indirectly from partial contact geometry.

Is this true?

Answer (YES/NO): NO